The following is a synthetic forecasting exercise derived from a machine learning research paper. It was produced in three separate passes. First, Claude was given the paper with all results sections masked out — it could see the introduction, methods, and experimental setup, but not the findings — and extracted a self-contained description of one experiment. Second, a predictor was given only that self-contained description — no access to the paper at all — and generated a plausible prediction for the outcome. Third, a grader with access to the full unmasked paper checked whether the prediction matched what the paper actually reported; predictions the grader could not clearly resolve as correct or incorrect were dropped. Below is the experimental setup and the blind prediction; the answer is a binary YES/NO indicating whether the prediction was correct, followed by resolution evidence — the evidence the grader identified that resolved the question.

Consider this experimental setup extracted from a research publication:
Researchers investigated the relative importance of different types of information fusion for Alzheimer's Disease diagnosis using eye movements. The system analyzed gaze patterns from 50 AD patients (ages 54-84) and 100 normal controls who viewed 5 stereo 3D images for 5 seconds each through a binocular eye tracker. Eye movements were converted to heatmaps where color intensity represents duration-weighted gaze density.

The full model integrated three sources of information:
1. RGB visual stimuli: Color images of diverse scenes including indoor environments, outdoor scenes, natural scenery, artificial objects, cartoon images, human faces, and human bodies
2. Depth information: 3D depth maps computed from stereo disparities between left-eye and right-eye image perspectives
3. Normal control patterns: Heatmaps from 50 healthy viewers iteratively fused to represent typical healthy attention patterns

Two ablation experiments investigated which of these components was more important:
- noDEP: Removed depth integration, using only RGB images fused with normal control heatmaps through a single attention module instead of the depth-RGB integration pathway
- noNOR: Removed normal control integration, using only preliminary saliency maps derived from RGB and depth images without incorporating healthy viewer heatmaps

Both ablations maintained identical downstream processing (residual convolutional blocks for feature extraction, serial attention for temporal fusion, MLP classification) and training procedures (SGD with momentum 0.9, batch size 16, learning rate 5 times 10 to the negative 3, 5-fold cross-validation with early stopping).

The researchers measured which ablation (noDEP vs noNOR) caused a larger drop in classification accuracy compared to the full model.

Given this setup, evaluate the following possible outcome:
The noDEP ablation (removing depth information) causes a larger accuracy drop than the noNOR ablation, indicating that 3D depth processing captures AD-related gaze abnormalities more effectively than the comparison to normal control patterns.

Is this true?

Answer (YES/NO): NO